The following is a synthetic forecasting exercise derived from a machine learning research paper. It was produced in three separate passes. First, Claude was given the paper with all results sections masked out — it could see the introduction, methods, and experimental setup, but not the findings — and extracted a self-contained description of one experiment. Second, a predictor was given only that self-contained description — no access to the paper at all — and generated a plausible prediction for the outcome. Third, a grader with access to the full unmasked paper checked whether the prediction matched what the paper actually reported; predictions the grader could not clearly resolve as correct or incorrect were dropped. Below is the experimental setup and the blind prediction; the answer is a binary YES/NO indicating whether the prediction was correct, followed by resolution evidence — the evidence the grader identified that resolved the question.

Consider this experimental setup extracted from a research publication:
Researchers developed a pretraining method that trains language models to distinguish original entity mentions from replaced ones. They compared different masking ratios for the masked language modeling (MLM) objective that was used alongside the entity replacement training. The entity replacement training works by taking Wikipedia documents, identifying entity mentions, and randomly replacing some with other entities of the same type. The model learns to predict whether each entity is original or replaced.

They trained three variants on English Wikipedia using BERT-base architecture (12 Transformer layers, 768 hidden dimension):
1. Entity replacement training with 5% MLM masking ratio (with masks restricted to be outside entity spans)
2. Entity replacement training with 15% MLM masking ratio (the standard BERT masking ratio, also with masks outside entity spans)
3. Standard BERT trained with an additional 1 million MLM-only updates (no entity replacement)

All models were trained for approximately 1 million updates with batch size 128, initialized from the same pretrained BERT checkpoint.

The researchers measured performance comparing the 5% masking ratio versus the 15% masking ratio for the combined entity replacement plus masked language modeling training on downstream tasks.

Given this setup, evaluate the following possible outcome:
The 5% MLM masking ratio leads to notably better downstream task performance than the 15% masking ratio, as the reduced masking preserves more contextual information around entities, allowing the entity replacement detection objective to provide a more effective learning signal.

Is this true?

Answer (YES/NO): YES